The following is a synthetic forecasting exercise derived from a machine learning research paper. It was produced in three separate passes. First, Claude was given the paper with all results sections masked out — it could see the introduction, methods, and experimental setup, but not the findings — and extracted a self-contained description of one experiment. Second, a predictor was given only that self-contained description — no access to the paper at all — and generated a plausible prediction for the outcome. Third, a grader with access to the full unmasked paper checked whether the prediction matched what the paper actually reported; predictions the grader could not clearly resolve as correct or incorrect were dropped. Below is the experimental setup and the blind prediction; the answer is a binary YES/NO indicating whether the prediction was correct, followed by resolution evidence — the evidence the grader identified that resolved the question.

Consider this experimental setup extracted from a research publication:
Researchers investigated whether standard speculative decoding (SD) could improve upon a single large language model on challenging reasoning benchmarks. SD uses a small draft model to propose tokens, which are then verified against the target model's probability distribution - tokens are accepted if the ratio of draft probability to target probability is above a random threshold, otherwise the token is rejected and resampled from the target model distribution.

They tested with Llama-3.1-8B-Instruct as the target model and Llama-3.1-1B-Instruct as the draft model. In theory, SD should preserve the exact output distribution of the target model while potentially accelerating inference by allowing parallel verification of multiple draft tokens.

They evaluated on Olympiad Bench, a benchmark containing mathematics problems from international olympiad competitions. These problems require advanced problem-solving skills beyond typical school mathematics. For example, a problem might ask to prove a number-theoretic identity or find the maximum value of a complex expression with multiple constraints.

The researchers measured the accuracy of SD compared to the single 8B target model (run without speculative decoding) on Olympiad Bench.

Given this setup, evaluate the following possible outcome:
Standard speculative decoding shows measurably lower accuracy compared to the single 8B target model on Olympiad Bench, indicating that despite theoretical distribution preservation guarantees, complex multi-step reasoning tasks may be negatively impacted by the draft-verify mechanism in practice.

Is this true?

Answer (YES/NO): NO